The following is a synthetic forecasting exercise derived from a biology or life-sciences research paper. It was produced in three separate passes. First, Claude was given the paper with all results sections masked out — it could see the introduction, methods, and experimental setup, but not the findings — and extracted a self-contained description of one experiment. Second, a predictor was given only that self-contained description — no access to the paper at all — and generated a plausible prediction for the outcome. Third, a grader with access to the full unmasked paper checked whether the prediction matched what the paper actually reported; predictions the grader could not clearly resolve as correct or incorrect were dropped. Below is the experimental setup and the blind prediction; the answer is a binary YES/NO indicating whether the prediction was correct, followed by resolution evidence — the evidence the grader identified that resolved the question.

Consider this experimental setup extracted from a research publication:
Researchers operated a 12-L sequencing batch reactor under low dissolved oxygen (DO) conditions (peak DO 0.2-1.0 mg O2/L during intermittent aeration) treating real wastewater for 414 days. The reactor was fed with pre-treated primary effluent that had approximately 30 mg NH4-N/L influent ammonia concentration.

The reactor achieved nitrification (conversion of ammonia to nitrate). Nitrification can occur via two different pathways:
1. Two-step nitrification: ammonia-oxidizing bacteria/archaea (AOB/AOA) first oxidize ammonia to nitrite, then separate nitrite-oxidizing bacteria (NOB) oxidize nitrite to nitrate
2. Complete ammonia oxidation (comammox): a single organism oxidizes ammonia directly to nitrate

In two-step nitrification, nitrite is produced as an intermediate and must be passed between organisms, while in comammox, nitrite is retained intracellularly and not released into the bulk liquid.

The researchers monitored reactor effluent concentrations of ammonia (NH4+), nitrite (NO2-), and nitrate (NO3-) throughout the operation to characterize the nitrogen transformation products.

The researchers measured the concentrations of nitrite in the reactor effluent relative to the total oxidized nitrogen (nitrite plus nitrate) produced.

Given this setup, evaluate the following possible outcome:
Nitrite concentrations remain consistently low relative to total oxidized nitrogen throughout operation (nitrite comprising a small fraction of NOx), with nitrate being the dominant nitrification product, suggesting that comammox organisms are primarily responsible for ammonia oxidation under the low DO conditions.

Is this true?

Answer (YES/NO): YES